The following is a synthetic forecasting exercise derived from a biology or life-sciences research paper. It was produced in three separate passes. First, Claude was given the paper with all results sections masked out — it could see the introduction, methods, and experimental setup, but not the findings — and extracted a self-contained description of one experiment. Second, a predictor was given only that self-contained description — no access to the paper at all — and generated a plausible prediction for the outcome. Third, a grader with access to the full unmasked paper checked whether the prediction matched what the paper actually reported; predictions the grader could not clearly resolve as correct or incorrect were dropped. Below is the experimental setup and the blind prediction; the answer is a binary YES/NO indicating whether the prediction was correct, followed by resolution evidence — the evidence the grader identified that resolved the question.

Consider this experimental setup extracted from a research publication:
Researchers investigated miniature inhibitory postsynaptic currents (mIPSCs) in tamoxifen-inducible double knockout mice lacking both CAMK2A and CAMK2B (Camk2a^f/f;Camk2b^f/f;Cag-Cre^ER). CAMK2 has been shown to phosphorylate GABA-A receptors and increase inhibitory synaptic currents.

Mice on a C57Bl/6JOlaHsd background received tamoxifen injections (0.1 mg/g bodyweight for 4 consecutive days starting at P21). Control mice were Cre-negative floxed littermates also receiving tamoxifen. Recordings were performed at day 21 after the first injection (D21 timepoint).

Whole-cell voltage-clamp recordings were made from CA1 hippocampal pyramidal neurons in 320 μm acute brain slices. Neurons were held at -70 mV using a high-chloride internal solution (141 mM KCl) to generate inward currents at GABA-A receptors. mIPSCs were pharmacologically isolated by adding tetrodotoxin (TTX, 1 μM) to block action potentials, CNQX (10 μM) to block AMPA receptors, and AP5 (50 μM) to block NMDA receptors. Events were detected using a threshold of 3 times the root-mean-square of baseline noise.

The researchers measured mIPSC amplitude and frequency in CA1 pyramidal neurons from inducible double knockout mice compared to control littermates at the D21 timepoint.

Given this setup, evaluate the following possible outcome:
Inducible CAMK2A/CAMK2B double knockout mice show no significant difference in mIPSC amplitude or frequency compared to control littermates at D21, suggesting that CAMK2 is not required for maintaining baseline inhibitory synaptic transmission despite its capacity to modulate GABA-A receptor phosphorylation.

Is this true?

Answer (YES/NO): NO